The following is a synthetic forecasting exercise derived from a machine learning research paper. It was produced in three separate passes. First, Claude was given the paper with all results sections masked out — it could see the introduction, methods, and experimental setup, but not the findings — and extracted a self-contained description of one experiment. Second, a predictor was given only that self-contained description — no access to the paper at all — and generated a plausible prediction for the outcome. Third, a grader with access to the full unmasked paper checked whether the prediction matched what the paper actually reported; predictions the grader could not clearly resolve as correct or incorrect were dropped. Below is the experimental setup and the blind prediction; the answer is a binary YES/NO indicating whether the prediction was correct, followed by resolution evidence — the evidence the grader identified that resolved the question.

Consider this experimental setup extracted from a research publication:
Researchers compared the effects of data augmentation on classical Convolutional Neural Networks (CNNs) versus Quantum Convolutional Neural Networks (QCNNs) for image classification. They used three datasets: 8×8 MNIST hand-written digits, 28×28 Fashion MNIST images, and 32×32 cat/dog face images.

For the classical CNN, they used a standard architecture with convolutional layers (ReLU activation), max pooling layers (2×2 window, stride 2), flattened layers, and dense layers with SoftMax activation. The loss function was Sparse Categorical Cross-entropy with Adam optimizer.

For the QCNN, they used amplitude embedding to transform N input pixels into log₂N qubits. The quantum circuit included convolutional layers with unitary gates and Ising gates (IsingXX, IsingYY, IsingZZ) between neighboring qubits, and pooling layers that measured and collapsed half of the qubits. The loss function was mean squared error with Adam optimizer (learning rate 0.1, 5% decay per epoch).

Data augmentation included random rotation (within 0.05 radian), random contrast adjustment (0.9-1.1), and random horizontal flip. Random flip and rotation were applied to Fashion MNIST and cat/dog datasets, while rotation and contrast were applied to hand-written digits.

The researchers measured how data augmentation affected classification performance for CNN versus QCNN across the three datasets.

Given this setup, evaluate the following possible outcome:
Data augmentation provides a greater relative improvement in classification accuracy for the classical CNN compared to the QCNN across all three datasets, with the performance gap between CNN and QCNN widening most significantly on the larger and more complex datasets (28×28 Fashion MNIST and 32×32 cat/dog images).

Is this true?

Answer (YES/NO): YES